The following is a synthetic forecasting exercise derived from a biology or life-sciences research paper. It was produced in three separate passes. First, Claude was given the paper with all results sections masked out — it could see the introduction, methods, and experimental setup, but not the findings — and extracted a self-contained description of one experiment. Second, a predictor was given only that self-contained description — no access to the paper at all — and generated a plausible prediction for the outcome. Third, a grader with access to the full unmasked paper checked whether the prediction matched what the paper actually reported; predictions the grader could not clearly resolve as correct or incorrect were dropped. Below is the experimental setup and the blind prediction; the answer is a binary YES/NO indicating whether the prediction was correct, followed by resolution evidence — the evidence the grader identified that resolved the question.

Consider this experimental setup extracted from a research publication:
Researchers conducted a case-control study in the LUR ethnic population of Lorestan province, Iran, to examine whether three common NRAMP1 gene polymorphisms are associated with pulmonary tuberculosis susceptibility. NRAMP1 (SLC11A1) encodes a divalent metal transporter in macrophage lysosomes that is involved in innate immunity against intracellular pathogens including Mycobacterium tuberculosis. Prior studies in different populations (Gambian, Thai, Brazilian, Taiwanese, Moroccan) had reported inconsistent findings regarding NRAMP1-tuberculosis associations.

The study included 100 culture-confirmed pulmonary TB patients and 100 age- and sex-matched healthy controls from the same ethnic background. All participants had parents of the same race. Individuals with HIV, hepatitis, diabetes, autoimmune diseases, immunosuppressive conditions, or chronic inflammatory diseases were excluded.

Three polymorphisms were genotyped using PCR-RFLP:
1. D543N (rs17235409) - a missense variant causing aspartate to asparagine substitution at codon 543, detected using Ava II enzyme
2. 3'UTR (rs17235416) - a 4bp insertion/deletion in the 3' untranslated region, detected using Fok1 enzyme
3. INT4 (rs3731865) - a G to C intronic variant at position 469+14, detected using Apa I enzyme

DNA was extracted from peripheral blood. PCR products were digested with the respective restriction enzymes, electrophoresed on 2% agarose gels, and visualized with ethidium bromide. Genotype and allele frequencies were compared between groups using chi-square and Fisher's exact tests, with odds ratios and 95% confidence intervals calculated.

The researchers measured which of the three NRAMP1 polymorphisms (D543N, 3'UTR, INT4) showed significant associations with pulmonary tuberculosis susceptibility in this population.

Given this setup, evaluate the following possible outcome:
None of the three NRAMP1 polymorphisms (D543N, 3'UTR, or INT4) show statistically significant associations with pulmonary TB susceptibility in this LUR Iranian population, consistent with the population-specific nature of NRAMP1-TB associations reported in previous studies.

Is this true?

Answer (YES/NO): NO